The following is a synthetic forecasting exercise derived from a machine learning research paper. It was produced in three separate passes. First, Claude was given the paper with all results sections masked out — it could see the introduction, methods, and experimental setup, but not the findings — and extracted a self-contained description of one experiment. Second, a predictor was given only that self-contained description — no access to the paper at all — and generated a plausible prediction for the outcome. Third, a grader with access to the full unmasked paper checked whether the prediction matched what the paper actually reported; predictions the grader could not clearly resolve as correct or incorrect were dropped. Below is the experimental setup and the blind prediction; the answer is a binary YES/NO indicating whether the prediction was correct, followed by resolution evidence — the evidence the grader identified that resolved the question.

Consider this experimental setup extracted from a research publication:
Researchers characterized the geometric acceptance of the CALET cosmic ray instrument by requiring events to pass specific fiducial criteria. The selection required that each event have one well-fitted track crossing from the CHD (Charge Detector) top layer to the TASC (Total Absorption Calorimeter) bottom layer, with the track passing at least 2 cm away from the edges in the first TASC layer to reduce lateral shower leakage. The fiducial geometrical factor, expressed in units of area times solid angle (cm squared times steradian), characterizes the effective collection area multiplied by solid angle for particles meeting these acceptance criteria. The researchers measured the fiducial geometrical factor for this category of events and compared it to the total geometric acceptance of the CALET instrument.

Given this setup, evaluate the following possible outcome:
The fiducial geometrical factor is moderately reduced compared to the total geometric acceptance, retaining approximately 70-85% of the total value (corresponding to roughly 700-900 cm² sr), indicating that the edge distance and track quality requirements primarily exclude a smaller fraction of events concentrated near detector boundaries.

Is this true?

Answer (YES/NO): NO